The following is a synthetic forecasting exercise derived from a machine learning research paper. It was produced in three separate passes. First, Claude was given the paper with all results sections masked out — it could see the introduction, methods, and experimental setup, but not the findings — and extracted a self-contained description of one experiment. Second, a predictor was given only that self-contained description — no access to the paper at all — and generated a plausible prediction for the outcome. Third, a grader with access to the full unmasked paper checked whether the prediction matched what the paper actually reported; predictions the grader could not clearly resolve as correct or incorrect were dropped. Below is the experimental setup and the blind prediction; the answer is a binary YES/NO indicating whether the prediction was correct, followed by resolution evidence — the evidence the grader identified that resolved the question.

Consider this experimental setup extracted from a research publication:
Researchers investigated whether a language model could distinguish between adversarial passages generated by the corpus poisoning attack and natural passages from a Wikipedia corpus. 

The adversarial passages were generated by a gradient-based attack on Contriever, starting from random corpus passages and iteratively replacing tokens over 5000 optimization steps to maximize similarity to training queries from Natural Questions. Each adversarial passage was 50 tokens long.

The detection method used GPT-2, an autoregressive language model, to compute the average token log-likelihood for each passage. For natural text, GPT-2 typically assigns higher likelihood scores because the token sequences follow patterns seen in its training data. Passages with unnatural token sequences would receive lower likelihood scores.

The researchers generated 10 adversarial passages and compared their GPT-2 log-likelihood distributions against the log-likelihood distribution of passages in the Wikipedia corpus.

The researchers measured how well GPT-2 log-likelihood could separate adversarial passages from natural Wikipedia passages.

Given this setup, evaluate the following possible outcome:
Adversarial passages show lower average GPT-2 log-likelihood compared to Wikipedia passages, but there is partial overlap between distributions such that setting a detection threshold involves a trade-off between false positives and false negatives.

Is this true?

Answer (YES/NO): NO